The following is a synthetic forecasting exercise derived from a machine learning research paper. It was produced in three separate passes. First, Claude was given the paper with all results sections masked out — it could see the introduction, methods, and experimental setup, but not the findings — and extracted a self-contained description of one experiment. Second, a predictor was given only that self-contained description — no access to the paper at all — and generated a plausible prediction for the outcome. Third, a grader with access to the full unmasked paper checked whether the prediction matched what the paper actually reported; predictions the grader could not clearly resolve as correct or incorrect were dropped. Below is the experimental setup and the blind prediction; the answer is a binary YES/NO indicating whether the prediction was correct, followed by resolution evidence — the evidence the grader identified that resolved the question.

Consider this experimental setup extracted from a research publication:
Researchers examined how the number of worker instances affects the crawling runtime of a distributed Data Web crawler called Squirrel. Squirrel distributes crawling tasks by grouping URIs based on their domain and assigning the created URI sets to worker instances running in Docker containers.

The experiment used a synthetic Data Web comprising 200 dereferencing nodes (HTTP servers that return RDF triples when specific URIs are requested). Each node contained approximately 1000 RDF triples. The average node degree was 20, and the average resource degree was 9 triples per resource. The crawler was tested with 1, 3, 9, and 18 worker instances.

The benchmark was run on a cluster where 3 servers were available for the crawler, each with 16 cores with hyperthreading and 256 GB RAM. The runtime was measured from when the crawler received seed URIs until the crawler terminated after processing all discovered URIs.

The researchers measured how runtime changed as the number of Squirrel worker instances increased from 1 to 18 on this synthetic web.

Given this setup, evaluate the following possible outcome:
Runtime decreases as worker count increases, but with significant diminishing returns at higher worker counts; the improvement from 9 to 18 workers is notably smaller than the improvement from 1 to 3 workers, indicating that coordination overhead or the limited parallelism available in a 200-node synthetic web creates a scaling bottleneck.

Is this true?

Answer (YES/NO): YES